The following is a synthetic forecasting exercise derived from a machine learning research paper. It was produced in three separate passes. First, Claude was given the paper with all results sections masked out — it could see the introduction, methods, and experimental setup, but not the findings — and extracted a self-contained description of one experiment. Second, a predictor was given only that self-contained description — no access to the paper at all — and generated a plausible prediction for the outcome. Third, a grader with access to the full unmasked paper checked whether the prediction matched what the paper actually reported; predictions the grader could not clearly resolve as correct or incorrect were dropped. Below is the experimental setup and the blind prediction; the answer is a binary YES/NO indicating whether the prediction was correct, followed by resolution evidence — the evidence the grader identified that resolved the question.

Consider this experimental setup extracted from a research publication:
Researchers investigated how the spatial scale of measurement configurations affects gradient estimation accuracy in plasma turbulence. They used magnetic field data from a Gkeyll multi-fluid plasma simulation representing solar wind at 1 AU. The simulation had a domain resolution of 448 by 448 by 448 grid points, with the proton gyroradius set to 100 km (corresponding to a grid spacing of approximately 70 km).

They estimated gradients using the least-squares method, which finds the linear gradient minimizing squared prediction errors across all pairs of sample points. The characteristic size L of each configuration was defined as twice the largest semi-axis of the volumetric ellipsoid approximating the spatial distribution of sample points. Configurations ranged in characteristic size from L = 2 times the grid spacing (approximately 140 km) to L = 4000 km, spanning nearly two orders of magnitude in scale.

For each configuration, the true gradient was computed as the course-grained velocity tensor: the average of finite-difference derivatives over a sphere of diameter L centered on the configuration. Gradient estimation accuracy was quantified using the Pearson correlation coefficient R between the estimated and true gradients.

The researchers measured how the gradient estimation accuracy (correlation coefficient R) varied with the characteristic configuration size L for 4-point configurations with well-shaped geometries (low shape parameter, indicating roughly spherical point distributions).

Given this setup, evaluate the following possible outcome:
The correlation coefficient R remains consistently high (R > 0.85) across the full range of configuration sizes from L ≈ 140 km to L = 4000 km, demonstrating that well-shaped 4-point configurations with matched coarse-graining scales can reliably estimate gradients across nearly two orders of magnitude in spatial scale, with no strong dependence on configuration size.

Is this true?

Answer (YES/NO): NO